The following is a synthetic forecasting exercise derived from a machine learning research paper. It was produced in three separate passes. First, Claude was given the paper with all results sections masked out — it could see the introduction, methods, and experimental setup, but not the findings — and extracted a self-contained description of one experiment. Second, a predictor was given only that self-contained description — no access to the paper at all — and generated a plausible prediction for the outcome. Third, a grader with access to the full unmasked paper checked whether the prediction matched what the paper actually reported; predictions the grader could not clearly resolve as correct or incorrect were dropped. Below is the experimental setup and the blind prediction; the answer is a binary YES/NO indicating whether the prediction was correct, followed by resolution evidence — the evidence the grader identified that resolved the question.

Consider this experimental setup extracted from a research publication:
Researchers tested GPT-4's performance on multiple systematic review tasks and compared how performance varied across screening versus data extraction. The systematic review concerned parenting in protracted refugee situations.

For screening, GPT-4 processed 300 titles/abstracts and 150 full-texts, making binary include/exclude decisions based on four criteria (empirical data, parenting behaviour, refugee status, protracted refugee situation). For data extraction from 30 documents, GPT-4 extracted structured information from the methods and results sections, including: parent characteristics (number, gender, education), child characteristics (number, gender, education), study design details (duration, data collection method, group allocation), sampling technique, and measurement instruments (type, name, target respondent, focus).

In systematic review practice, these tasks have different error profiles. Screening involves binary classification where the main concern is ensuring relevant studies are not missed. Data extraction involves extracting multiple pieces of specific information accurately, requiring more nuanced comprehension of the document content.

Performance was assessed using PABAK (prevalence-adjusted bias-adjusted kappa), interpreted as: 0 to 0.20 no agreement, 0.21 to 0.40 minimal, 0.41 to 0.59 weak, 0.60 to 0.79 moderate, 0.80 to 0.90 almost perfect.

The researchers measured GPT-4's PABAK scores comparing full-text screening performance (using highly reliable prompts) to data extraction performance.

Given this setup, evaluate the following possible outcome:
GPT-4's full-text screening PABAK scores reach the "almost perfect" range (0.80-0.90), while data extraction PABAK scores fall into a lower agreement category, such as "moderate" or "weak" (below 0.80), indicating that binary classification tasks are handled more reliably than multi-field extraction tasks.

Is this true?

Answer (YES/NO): YES